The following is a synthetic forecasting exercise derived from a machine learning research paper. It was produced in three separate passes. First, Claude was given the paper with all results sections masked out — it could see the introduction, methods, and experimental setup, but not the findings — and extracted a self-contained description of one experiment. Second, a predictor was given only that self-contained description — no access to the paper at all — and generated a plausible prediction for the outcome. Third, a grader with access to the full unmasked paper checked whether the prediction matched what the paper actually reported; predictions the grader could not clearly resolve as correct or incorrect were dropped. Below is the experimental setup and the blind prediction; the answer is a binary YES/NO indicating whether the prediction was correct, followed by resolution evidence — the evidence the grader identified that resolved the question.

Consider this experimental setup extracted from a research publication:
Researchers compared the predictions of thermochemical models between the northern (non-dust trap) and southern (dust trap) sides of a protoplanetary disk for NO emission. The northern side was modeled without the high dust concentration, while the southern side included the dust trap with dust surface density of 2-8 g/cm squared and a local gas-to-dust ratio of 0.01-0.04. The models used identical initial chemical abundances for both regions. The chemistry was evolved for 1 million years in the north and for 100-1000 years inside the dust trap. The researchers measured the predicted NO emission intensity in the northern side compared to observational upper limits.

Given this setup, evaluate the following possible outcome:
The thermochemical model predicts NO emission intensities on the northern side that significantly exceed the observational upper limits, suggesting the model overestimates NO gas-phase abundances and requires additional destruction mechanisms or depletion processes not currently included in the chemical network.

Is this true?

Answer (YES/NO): NO